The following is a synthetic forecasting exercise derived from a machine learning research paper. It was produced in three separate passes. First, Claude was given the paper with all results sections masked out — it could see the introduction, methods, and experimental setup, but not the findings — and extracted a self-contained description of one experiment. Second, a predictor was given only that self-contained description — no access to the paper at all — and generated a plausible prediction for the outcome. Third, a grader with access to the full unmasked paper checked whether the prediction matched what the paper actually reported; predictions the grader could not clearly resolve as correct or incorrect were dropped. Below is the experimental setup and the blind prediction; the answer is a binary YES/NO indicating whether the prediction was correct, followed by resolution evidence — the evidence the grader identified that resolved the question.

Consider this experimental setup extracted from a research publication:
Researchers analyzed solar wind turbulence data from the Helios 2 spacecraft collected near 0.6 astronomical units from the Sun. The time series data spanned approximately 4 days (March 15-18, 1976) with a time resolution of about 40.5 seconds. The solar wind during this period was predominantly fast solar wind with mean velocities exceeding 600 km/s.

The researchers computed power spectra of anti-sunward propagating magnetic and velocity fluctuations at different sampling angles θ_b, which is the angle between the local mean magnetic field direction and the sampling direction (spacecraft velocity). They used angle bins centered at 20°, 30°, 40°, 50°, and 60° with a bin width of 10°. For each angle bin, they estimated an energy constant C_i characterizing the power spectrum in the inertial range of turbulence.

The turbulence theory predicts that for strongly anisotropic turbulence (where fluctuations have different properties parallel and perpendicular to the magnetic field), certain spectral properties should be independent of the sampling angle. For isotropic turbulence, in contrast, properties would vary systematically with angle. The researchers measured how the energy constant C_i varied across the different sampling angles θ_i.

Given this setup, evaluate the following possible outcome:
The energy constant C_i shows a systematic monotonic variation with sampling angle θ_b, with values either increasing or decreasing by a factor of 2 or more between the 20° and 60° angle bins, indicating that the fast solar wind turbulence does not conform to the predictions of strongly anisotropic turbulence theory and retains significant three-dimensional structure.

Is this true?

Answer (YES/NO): NO